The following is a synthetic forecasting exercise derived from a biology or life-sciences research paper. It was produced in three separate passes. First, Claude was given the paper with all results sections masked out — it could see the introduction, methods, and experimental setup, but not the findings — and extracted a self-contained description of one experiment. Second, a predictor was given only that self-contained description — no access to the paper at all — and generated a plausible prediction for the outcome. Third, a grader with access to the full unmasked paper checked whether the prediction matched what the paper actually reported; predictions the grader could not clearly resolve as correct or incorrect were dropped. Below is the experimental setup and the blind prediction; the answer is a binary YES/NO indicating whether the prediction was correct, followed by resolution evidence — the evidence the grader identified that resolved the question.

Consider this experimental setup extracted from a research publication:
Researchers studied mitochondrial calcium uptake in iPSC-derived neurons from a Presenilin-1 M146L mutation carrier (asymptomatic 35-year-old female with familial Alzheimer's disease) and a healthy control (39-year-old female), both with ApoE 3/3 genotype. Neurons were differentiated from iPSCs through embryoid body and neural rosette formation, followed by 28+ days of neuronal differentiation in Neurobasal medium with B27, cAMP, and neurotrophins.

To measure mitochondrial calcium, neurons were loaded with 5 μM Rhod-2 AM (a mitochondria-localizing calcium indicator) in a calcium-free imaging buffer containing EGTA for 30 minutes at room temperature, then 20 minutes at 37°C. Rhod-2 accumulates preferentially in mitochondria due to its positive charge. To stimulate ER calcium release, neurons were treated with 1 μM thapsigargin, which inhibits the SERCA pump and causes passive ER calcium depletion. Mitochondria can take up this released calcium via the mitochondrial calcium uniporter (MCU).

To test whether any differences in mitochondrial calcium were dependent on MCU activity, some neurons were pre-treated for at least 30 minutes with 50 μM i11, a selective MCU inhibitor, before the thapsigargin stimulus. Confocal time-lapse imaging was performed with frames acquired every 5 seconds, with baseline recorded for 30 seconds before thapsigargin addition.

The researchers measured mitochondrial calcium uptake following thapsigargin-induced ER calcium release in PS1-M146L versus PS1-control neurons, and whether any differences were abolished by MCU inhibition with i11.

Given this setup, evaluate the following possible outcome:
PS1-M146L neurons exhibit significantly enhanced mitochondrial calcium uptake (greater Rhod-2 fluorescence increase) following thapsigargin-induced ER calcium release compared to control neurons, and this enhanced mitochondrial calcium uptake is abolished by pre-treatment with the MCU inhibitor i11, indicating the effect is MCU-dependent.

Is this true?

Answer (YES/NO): NO